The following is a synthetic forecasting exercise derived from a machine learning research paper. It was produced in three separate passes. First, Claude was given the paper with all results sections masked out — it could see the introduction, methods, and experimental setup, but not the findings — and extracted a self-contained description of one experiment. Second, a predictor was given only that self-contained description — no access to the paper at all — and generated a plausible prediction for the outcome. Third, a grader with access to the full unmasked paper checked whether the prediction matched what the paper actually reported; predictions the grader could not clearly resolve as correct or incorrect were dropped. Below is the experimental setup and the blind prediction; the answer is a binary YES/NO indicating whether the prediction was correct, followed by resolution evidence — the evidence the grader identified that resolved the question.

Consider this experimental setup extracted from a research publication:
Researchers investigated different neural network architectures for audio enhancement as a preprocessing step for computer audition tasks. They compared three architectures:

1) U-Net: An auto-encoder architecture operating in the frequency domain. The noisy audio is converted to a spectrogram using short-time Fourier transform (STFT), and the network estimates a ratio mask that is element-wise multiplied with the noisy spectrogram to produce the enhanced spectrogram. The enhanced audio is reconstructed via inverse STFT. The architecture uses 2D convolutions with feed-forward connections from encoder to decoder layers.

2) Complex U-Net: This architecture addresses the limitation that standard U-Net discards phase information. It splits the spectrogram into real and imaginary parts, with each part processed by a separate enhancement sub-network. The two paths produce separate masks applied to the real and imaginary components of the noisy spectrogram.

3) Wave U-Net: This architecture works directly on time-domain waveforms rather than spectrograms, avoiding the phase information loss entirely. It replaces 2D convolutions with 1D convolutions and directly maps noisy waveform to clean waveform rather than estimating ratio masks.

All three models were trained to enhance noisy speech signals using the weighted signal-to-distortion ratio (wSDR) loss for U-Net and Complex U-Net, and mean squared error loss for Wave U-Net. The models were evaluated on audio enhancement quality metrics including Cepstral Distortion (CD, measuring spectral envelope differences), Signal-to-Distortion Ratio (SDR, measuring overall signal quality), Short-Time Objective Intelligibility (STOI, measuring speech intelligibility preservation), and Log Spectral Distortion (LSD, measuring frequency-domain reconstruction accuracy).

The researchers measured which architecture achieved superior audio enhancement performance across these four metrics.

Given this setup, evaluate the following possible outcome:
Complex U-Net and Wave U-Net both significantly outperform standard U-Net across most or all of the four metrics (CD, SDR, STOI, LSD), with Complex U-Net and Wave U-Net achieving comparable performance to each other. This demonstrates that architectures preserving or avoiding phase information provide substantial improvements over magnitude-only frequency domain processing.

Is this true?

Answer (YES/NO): NO